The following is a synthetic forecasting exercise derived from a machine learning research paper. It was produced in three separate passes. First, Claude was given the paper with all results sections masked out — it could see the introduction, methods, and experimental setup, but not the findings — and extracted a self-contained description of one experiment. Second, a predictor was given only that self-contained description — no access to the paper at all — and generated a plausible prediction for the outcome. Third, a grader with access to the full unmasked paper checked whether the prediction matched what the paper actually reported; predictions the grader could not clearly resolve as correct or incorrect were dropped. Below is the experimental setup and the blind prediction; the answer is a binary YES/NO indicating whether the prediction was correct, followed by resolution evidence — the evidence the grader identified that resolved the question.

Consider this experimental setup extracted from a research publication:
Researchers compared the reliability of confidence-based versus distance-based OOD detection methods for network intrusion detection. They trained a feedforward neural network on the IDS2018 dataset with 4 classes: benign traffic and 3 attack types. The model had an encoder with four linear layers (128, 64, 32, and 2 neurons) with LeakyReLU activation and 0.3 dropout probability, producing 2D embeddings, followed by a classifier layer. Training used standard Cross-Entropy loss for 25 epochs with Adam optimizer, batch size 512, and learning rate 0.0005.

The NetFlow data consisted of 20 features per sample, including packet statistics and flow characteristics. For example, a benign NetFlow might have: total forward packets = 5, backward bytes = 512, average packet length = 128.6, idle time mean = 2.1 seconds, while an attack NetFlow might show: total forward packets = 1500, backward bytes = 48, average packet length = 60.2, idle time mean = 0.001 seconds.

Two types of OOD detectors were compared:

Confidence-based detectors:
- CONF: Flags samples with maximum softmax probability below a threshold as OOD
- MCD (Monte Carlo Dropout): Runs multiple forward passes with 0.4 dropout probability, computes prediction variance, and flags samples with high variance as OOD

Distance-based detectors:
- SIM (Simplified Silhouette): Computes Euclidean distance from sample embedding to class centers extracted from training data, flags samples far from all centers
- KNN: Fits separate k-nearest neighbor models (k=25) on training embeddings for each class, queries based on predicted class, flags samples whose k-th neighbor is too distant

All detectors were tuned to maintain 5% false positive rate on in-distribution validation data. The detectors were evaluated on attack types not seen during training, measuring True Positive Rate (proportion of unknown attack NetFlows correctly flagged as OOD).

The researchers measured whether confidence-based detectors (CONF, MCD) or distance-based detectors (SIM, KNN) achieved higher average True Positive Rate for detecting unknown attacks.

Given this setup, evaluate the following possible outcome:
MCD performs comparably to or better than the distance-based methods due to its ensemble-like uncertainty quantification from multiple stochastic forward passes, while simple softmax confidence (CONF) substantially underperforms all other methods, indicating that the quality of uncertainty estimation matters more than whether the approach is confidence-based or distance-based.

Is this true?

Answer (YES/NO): NO